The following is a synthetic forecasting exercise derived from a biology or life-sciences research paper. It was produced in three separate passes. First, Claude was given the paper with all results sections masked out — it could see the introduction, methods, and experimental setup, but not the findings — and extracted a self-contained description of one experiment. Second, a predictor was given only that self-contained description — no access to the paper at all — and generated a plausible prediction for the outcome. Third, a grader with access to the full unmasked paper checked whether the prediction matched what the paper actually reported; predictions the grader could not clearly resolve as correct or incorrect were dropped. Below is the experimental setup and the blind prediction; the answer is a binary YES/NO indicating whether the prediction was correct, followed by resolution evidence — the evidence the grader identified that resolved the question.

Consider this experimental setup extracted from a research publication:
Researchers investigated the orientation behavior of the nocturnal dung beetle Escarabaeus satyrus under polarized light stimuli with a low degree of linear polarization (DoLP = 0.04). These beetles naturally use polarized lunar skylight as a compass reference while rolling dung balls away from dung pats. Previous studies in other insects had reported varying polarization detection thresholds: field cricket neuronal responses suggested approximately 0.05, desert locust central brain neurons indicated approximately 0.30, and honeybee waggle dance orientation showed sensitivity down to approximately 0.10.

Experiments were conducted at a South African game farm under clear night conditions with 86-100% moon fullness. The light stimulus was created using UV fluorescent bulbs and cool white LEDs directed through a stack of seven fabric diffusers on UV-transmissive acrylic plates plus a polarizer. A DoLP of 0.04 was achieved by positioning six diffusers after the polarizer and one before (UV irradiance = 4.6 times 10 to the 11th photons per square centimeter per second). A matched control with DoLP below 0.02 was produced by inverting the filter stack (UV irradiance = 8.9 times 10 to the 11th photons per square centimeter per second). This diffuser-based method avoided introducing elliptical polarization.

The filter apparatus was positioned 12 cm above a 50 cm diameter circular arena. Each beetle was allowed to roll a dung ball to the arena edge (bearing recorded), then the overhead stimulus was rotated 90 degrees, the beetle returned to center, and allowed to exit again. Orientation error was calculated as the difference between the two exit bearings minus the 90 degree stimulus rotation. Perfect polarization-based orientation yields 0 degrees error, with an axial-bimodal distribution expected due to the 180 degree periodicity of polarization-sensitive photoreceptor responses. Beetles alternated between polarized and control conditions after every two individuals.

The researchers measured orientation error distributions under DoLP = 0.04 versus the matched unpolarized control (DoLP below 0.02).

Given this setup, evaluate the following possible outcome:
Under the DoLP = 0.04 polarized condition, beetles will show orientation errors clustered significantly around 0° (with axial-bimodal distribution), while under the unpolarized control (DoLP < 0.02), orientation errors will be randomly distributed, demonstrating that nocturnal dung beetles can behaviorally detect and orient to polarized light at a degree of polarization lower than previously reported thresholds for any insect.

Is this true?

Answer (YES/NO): NO